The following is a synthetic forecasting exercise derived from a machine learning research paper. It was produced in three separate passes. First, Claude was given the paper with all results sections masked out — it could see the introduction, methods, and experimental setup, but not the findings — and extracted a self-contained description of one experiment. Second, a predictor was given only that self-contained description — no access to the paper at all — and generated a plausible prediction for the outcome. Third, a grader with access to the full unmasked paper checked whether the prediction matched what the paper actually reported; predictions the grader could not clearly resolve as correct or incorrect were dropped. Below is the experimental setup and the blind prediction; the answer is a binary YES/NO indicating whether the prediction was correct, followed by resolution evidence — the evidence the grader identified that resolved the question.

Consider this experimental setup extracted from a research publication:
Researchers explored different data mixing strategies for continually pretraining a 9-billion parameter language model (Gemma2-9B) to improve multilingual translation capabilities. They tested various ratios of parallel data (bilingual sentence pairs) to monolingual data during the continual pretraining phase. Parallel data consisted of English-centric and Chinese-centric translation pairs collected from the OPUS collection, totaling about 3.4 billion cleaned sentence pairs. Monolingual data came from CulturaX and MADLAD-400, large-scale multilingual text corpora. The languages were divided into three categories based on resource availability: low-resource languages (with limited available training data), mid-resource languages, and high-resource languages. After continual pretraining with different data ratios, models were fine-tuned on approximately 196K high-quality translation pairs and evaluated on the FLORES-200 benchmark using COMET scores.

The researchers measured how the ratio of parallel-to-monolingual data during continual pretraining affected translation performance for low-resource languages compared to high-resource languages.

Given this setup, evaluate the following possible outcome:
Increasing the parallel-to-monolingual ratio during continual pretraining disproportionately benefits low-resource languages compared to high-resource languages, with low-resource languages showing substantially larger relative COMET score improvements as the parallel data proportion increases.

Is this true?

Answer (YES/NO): NO